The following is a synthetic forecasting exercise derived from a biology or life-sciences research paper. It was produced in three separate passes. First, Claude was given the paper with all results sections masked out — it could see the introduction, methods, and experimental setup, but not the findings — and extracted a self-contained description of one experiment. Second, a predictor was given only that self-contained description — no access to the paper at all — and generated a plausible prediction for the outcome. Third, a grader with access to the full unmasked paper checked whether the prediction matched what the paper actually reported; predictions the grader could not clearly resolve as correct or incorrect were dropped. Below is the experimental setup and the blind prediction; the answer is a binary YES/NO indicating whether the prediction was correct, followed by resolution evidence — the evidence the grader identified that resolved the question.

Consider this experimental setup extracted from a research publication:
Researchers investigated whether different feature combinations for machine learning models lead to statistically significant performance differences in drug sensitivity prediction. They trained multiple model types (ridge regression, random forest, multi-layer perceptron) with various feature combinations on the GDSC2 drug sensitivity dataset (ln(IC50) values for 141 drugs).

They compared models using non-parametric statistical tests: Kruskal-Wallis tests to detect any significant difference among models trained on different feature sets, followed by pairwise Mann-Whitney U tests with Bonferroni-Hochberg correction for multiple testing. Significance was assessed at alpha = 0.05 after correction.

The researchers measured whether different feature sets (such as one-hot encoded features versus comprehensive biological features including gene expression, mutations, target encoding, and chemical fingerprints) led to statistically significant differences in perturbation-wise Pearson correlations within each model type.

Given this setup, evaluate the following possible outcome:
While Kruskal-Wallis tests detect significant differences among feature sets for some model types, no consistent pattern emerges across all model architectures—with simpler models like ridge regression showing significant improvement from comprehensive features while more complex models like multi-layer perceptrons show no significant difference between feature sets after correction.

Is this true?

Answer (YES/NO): NO